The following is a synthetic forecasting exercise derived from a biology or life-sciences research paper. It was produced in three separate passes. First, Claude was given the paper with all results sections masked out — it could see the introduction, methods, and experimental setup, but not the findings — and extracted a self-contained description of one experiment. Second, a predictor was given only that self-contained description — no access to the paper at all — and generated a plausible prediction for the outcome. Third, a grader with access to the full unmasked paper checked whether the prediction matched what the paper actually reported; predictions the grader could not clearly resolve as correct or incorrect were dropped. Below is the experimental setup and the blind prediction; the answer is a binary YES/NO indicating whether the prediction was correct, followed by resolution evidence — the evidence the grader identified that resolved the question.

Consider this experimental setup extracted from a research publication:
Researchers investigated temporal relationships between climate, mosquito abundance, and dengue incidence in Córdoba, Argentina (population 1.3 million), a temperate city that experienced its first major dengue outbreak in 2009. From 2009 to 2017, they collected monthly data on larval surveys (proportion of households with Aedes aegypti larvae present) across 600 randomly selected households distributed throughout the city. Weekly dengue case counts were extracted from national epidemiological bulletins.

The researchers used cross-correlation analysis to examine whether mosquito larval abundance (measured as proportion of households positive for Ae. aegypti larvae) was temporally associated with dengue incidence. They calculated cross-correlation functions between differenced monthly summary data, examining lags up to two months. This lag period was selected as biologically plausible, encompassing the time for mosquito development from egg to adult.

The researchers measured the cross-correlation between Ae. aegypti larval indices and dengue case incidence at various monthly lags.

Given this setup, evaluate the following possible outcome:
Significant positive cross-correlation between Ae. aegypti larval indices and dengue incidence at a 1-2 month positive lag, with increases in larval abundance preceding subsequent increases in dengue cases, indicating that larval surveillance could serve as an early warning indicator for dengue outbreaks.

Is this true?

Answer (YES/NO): NO